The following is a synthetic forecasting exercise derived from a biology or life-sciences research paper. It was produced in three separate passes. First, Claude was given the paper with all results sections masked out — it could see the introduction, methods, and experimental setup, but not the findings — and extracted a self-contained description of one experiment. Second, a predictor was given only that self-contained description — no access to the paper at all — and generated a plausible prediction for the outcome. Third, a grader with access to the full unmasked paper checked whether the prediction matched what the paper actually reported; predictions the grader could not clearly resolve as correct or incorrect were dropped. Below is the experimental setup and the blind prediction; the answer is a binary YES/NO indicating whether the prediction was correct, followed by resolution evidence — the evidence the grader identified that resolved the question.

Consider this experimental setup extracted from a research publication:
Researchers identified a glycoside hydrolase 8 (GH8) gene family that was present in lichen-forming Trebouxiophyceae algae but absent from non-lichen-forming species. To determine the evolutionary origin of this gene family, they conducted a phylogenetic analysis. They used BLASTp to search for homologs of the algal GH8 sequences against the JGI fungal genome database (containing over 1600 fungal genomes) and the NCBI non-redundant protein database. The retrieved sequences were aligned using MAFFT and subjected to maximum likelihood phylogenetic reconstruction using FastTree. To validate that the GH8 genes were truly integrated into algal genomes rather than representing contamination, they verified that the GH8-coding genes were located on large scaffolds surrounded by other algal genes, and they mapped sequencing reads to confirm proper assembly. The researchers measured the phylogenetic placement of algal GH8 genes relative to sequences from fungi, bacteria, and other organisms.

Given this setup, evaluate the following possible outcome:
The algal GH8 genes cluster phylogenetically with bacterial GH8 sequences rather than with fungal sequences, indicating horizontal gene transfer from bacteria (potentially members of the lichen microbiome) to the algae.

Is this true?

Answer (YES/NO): YES